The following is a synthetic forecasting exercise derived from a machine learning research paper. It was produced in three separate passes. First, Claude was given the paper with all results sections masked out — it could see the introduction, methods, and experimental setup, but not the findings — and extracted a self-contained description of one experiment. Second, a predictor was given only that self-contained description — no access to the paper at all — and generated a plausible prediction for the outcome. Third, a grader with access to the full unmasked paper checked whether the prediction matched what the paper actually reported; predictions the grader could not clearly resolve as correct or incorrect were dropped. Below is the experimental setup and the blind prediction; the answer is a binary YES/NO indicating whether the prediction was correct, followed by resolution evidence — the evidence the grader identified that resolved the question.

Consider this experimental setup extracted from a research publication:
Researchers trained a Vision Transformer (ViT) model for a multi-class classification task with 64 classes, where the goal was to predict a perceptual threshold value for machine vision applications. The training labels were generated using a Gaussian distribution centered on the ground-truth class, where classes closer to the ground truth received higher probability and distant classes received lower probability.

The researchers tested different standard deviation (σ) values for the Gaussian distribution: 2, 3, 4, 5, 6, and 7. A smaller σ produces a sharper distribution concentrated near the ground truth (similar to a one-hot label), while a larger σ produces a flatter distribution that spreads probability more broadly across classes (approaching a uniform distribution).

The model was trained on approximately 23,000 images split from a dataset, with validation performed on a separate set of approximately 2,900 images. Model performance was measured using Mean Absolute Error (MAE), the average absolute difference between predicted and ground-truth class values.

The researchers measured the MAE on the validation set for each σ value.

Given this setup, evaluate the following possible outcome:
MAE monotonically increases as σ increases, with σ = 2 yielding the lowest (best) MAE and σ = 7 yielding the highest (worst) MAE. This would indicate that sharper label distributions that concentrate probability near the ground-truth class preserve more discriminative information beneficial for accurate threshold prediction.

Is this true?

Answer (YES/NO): NO